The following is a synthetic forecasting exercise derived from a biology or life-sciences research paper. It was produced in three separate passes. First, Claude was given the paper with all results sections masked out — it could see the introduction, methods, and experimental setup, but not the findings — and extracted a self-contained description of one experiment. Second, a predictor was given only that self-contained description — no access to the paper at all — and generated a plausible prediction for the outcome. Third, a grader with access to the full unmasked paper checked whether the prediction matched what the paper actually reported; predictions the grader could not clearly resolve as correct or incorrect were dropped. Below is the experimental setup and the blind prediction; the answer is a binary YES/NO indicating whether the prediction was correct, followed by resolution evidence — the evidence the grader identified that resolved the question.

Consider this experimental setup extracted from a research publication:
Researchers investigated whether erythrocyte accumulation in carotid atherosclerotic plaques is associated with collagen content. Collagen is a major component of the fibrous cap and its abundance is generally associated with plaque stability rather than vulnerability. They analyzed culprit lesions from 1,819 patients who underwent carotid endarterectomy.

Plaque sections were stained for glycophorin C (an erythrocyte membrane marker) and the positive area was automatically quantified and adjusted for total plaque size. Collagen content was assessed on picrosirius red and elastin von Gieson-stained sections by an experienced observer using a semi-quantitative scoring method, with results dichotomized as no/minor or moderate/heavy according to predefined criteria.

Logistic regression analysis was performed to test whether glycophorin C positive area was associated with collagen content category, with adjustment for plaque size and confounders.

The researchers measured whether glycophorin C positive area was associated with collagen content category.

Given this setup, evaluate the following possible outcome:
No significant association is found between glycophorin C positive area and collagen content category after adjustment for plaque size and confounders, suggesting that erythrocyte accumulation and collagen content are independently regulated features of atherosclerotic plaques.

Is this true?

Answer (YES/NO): NO